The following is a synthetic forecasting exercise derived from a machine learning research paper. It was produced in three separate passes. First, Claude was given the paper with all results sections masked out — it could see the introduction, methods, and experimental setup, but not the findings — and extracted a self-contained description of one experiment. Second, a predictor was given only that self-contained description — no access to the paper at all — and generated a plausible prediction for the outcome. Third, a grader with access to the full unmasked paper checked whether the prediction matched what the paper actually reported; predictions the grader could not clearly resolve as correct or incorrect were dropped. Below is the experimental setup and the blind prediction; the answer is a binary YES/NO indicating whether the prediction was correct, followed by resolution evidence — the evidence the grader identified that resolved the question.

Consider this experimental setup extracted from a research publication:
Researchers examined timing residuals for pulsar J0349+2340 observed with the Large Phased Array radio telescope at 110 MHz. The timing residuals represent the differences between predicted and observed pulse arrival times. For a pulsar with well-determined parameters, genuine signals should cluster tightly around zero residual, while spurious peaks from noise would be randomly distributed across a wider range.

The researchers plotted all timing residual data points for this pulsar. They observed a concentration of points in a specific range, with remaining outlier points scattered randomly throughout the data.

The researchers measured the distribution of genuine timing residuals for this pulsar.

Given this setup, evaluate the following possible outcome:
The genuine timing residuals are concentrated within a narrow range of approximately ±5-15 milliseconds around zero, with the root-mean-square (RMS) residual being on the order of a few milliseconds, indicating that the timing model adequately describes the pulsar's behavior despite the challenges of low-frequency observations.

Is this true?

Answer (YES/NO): NO